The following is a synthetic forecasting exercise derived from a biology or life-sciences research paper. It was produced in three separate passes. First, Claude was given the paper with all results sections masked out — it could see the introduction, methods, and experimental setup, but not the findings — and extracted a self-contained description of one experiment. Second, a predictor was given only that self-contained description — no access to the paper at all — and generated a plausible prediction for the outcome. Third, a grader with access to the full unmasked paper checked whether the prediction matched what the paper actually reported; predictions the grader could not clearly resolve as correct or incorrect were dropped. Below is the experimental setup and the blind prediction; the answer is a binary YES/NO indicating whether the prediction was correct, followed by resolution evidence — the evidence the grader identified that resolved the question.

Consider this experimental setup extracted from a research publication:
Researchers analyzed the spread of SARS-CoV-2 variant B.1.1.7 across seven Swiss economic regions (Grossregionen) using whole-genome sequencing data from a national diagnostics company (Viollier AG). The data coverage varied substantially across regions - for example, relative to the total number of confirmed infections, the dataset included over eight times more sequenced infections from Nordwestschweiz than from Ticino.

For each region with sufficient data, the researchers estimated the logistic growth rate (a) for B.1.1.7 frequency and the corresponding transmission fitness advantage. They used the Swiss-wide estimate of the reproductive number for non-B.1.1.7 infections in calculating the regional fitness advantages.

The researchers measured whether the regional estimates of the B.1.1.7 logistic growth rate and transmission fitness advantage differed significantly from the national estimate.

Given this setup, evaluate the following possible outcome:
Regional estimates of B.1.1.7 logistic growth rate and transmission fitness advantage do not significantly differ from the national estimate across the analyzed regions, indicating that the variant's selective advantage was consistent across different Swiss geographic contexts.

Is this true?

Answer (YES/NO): YES